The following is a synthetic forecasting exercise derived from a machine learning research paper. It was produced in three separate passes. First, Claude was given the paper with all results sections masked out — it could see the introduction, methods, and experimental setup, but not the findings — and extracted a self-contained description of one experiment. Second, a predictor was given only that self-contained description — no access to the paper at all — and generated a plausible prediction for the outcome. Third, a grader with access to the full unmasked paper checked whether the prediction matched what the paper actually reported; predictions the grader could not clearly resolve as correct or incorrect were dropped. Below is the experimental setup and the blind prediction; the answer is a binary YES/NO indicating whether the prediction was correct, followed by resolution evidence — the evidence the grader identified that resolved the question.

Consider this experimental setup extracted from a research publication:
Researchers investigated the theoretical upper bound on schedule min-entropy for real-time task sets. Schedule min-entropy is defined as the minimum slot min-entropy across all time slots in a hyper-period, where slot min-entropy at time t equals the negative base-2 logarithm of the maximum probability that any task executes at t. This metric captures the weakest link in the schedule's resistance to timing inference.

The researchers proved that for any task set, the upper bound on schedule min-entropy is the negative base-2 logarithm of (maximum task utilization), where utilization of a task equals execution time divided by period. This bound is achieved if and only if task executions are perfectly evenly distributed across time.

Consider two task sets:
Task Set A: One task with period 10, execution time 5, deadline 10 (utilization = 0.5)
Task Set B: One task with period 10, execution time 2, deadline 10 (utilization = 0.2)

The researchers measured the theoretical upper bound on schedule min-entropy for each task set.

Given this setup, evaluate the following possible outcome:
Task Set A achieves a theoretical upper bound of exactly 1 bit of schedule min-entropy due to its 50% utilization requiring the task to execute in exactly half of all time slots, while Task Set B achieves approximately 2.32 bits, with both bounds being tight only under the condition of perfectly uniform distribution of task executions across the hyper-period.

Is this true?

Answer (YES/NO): YES